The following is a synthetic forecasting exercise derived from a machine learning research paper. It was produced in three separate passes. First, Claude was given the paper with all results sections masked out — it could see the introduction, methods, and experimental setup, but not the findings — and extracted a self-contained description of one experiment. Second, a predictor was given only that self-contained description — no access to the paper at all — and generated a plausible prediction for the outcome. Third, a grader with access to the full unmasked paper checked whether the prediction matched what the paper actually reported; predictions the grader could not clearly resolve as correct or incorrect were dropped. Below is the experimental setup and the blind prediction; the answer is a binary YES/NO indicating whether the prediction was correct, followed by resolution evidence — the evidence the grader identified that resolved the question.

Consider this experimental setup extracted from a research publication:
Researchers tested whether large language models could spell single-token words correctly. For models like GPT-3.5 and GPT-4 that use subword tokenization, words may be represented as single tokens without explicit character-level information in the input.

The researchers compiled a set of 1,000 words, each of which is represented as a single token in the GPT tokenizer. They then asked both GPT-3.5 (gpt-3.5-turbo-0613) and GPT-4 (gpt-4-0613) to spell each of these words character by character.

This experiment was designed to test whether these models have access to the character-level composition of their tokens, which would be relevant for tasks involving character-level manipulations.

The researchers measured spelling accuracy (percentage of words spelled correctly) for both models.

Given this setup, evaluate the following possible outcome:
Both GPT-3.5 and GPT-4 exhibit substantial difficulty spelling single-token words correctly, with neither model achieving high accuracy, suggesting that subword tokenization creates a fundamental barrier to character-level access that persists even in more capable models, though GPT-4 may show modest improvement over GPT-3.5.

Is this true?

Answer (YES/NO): NO